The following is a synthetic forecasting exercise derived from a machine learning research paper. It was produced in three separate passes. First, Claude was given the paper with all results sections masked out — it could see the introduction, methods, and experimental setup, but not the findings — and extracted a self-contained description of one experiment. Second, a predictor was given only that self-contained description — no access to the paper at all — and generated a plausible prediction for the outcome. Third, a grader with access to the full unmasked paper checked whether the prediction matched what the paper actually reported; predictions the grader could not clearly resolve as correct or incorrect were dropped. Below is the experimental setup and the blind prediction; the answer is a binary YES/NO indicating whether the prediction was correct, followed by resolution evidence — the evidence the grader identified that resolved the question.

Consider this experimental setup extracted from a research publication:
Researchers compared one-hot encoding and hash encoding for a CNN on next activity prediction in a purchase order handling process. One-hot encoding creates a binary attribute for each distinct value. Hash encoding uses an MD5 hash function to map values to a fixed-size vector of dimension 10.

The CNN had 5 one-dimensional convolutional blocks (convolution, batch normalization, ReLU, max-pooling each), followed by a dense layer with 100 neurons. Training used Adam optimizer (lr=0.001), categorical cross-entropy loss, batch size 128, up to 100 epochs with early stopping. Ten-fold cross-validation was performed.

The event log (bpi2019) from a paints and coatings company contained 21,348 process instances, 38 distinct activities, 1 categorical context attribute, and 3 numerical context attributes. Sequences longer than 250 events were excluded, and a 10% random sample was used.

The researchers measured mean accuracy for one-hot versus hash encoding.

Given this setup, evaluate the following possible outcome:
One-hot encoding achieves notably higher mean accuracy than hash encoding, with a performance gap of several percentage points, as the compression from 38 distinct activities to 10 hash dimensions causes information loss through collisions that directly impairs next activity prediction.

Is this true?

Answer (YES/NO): NO